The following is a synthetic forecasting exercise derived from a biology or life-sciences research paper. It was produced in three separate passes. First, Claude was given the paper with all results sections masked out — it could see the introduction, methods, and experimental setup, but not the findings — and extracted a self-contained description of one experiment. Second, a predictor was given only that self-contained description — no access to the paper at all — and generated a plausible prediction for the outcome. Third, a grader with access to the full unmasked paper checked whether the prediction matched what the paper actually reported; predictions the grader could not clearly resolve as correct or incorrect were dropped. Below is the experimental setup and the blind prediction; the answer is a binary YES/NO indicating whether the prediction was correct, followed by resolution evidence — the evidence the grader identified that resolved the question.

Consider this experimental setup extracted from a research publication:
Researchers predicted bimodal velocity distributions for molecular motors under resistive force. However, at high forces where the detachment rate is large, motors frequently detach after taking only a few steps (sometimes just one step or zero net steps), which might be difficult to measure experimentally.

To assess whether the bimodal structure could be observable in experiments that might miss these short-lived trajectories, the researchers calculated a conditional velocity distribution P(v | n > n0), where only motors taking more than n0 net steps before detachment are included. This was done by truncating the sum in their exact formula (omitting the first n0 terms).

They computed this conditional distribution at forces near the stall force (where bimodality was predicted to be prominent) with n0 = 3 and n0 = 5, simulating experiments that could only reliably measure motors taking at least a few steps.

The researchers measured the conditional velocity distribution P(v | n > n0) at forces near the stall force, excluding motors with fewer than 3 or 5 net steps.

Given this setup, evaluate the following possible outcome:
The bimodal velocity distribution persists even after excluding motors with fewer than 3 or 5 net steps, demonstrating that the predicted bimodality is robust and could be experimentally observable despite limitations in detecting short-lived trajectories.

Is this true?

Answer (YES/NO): YES